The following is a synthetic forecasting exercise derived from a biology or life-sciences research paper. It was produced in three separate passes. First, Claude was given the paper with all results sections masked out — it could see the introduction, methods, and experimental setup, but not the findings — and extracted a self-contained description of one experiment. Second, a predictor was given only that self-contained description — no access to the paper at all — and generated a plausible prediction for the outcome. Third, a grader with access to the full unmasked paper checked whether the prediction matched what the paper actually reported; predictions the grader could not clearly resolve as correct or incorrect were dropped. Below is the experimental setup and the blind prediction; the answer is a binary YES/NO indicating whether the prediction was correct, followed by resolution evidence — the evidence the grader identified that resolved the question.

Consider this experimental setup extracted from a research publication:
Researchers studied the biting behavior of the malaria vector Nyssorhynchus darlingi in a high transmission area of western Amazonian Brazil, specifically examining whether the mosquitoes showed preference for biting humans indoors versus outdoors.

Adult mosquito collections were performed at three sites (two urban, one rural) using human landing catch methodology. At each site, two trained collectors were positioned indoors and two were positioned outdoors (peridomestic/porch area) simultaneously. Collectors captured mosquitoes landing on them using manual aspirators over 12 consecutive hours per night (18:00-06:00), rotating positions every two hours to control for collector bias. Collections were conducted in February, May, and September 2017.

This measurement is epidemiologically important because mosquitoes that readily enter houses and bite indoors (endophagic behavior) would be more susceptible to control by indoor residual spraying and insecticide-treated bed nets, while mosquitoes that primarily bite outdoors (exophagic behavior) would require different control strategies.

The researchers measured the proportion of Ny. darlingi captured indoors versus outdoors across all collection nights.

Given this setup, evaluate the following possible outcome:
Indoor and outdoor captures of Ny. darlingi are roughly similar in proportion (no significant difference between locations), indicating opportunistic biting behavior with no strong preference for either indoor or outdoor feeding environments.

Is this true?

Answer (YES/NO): NO